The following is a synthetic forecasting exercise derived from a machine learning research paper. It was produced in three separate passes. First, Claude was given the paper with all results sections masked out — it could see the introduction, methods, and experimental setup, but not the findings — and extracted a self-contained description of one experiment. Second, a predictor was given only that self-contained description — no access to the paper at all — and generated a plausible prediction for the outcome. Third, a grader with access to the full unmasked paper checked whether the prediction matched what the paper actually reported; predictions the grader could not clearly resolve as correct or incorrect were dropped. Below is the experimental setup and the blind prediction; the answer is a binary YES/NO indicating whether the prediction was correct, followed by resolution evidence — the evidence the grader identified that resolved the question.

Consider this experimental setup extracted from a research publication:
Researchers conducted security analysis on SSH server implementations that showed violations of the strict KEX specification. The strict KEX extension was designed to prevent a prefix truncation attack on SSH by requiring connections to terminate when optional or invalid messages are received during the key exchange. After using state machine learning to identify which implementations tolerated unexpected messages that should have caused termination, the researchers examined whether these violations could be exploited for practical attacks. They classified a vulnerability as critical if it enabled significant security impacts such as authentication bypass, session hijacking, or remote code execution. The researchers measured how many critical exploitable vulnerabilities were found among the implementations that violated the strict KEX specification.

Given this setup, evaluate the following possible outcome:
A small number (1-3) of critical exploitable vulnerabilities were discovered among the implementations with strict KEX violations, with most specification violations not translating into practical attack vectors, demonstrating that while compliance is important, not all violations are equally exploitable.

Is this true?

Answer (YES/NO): YES